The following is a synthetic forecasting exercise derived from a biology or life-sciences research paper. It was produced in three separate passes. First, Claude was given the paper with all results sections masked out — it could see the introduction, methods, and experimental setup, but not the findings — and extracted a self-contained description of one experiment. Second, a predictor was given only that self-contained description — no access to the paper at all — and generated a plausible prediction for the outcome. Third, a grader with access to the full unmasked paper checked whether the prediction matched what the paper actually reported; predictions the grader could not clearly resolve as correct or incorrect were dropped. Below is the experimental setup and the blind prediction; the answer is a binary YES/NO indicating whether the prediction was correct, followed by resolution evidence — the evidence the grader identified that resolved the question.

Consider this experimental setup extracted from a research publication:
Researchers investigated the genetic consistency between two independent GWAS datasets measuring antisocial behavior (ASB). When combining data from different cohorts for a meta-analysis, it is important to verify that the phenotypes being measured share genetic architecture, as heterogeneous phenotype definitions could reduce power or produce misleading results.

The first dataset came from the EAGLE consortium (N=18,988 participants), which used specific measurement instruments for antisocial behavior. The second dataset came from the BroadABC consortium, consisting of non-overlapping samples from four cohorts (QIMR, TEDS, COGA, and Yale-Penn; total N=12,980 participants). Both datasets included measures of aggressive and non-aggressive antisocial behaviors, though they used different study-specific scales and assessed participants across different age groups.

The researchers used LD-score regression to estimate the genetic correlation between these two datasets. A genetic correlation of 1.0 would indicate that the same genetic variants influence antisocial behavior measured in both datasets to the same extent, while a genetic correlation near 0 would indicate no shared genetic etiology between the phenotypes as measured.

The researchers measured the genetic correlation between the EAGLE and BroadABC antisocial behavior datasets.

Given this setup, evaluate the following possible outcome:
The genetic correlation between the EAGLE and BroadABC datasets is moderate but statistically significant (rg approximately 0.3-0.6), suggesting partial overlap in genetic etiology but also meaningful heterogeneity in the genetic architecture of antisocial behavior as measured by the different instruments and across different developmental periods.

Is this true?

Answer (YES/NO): NO